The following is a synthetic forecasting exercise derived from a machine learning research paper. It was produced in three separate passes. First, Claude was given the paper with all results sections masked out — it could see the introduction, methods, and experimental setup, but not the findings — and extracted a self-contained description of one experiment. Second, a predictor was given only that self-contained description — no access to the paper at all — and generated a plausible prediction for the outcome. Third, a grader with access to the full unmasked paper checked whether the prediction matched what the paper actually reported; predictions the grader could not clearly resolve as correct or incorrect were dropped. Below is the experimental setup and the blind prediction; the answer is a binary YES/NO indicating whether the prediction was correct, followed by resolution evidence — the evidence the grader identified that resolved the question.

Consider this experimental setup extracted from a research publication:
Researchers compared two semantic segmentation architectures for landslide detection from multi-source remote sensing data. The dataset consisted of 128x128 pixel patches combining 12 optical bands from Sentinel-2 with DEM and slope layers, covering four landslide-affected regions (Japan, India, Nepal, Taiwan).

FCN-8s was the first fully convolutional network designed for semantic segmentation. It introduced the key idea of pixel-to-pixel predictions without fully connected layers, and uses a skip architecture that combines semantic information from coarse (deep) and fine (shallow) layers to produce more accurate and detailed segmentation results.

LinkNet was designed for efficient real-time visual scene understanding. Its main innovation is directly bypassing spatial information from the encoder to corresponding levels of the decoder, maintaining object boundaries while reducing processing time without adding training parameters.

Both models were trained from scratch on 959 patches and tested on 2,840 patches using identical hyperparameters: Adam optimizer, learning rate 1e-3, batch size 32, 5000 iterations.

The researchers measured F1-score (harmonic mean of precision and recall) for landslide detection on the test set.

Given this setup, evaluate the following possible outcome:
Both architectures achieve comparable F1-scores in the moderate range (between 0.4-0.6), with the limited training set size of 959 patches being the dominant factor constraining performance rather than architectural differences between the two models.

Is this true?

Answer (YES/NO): NO